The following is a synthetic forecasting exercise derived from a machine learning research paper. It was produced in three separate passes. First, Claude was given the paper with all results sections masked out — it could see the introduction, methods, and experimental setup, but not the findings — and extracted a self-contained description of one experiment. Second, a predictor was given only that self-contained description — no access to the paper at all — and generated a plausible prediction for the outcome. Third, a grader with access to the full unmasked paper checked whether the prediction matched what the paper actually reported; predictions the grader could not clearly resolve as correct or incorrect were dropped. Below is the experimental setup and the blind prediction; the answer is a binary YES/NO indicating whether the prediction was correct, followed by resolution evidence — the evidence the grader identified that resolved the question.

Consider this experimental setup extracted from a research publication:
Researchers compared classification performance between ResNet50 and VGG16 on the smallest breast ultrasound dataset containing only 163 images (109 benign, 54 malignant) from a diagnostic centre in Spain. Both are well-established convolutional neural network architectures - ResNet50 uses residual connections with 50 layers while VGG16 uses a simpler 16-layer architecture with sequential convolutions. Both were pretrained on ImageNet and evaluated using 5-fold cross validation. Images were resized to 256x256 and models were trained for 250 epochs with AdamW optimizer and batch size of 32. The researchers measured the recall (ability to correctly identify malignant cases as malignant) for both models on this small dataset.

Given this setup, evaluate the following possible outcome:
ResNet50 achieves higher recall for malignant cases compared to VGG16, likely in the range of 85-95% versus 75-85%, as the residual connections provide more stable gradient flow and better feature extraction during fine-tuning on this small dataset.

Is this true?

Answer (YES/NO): NO